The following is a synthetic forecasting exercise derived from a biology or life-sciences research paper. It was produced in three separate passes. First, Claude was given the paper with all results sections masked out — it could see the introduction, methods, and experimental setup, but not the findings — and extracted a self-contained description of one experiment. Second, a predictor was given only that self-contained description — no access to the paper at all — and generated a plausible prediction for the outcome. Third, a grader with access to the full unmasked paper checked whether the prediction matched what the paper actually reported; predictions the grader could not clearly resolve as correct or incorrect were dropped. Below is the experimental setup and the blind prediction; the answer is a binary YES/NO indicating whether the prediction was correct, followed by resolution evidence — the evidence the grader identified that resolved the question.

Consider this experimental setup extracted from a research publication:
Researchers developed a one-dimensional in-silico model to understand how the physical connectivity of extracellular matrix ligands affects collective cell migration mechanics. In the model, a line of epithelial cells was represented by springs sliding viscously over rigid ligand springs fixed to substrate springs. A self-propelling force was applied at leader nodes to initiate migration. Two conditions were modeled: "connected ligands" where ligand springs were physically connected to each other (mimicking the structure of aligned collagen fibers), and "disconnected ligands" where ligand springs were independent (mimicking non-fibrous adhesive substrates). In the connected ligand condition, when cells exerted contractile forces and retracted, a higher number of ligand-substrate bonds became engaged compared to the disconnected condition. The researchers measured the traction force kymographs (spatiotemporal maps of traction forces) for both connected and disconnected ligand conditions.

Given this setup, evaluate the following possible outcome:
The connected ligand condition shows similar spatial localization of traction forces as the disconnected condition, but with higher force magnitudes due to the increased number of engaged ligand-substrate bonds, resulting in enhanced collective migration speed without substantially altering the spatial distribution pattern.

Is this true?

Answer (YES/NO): NO